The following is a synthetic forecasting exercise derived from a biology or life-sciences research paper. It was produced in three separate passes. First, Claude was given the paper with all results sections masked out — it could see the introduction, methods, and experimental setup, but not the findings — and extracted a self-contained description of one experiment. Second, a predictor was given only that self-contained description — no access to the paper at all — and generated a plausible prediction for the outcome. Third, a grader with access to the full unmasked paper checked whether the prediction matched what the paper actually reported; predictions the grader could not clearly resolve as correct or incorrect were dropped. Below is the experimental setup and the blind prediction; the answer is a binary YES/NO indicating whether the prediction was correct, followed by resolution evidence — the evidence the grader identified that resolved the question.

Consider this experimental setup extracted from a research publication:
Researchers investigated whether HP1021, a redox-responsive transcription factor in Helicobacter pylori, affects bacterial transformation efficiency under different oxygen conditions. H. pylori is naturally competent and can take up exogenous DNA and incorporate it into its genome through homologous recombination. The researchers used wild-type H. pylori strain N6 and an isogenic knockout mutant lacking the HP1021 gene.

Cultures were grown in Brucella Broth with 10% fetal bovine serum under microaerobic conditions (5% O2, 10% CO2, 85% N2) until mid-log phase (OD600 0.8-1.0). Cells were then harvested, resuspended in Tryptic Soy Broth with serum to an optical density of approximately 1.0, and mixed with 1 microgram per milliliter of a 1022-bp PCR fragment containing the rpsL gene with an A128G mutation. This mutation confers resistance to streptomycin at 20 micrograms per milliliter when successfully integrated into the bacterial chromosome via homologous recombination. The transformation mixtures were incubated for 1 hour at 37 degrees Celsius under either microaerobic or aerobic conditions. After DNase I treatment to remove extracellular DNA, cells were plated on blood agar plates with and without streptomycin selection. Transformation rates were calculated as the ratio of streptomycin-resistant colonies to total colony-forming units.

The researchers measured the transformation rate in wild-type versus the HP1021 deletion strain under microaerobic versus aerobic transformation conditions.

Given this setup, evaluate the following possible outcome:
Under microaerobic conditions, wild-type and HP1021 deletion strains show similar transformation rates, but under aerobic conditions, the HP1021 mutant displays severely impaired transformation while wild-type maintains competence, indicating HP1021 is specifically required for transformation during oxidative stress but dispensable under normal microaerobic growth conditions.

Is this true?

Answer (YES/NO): NO